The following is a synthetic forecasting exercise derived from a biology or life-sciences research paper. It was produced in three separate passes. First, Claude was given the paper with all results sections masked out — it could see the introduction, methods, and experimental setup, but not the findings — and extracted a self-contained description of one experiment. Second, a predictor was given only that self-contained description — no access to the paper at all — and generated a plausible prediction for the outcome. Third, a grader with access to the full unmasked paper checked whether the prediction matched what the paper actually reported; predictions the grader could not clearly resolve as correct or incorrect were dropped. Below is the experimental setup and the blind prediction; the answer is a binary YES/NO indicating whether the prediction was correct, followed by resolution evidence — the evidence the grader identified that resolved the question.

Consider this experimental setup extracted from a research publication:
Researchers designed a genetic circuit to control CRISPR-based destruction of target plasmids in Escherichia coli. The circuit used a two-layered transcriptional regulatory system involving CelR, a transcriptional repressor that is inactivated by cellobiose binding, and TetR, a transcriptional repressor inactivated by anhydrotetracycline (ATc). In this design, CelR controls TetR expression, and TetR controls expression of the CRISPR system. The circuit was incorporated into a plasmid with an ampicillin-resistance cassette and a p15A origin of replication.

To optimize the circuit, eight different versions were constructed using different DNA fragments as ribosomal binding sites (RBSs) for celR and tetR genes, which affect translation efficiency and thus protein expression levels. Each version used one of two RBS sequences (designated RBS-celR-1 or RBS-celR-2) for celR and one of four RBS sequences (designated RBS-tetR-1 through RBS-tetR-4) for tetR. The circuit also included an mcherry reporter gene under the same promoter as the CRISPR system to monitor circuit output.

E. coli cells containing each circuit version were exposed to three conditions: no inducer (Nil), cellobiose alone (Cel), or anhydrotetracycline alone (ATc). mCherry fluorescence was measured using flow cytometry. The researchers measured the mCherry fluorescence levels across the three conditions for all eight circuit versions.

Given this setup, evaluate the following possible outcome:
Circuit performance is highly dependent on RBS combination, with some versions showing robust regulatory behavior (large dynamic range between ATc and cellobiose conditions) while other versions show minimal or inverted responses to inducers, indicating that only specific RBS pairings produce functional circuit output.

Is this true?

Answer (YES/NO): YES